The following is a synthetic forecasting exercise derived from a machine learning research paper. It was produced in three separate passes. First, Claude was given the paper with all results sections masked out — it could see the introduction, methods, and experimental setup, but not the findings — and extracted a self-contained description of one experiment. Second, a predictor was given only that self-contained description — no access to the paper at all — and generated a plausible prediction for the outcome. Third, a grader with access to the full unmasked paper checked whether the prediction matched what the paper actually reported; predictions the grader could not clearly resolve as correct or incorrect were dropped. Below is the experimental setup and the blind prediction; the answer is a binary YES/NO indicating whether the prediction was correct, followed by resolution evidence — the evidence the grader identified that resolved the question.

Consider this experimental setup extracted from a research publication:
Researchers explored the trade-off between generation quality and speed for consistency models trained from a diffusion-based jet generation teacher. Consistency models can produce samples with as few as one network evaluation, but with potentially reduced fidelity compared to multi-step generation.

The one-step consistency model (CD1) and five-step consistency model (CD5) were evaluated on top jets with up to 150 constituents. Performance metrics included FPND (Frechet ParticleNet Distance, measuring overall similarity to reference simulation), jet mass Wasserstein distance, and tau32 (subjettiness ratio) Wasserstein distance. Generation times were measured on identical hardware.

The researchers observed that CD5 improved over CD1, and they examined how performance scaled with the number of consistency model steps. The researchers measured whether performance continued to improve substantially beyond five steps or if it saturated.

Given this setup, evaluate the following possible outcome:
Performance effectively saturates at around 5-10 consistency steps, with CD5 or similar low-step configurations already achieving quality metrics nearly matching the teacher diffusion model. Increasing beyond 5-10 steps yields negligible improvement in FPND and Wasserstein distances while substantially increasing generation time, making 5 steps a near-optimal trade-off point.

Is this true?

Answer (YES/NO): NO